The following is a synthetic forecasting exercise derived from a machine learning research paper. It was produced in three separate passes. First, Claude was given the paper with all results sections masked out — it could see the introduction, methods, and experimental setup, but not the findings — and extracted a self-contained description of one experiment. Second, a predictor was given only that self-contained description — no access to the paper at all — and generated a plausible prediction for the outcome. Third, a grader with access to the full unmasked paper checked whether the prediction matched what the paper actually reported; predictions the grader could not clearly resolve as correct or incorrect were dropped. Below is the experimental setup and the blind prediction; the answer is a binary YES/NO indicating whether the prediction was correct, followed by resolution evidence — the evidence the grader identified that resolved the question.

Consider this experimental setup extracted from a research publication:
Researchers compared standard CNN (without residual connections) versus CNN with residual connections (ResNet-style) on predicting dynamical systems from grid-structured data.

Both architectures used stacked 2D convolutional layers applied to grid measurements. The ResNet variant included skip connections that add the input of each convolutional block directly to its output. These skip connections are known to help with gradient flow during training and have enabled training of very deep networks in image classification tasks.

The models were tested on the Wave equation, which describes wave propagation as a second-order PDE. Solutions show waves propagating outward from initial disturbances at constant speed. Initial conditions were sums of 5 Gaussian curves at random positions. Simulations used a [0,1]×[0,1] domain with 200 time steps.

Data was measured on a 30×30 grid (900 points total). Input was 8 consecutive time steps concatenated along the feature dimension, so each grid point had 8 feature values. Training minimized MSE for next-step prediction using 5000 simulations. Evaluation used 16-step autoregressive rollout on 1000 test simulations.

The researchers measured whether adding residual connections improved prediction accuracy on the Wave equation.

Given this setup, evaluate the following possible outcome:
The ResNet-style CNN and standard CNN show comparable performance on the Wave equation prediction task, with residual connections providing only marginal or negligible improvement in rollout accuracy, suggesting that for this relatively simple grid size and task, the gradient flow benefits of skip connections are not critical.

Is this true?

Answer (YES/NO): NO